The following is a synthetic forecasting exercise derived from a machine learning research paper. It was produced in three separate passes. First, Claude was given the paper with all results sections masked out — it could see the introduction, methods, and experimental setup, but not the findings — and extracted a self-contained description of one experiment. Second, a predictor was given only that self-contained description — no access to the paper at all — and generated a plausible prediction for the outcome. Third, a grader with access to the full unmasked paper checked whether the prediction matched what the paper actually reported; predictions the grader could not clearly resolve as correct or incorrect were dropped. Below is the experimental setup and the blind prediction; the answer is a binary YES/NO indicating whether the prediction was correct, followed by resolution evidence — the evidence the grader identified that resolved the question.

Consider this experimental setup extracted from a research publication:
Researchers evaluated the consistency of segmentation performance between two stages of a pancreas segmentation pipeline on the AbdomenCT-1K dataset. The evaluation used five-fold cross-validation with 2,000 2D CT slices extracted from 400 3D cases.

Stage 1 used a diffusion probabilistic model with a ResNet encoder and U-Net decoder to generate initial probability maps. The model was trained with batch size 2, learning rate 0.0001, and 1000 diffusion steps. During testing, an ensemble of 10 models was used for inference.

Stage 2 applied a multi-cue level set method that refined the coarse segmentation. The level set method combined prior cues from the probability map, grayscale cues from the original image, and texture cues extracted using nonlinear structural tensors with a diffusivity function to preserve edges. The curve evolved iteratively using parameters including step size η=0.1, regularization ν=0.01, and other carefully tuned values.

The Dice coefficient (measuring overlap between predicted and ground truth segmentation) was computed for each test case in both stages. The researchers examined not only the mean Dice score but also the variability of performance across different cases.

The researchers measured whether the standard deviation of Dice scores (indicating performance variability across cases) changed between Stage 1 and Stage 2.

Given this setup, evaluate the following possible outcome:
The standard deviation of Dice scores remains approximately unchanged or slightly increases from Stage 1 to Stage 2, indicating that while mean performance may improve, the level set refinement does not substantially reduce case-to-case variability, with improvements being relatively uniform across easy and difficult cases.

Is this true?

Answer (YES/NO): NO